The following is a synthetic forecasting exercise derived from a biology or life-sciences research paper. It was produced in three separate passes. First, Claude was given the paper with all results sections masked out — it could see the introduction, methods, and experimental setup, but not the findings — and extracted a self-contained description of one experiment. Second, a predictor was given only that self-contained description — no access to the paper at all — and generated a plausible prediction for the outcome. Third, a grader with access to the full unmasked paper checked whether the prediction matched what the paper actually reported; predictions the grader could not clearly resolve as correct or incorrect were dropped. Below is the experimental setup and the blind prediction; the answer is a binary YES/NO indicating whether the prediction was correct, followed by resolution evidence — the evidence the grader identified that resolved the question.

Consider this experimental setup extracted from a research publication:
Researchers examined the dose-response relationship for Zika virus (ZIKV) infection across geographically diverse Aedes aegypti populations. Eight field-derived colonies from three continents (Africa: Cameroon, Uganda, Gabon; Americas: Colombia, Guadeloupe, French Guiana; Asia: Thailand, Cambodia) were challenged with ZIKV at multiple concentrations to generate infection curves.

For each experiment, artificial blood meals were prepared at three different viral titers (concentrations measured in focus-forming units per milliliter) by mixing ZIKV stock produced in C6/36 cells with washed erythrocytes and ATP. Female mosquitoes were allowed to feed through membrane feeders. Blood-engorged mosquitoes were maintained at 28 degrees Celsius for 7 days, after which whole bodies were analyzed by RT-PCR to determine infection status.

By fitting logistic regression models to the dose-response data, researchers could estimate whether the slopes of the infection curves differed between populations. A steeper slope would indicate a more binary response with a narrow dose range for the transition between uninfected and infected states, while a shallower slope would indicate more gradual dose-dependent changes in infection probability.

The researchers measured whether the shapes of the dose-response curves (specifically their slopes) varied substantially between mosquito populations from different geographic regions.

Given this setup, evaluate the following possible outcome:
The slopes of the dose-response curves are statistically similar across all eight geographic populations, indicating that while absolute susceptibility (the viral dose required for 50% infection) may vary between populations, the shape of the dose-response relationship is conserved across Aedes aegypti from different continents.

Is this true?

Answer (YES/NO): NO